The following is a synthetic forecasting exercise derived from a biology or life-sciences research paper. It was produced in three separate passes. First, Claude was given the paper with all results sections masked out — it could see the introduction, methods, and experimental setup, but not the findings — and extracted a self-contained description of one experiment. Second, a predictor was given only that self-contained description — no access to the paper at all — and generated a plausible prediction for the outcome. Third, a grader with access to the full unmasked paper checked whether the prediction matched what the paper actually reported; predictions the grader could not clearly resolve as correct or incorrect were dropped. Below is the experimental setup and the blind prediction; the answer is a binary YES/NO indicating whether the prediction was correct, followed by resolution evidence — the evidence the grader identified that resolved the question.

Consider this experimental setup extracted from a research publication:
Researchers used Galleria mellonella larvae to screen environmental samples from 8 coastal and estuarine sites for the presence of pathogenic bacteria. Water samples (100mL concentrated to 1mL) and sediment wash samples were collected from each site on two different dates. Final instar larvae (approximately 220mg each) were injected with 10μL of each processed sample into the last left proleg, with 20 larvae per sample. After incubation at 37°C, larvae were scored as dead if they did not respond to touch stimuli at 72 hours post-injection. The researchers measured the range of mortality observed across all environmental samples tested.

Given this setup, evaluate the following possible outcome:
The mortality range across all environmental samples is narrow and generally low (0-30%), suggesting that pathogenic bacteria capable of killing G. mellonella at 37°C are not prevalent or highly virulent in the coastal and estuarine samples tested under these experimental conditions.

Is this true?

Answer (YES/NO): NO